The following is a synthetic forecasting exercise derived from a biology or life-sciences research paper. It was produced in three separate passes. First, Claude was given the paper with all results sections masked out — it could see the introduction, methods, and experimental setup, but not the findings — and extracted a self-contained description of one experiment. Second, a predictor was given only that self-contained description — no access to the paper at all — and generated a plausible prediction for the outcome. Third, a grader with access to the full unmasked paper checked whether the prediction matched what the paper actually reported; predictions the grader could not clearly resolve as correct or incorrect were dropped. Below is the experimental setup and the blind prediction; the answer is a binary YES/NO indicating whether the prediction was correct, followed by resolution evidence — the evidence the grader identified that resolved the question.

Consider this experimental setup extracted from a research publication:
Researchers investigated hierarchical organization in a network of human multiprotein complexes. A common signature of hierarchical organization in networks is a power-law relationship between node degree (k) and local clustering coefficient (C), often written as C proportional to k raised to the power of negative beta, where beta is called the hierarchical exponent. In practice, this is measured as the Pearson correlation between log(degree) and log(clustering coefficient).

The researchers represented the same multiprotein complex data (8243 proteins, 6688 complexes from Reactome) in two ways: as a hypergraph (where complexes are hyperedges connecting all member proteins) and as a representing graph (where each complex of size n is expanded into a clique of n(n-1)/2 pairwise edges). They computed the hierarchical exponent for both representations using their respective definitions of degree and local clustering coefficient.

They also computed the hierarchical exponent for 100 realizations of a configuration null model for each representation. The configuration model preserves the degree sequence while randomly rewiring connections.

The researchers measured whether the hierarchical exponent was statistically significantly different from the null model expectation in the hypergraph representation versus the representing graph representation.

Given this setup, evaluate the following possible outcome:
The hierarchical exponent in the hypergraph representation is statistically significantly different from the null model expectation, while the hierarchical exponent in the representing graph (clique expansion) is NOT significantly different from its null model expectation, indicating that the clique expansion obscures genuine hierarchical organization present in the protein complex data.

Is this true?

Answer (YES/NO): NO